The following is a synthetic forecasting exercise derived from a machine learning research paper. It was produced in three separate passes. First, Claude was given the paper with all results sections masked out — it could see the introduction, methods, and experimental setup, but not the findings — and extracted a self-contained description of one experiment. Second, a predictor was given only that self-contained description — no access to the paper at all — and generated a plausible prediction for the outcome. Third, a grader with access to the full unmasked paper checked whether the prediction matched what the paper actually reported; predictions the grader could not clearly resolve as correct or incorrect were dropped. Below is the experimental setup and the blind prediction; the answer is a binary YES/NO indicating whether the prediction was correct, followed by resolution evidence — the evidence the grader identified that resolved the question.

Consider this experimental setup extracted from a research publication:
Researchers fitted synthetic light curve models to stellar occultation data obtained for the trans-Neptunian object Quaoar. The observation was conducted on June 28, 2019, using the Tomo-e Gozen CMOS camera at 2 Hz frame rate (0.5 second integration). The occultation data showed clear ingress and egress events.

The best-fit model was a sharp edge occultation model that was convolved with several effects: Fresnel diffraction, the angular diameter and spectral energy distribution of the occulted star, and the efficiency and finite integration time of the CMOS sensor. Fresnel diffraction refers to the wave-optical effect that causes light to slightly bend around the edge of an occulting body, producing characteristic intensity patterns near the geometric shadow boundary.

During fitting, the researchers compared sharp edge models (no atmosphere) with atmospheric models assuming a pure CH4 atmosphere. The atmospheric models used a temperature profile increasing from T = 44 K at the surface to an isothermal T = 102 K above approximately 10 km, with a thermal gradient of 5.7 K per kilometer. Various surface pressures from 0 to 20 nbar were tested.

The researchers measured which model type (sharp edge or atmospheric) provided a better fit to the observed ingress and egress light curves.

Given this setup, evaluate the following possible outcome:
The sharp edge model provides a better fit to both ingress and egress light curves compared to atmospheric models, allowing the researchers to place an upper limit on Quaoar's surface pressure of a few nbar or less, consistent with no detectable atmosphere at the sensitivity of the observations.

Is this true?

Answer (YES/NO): YES